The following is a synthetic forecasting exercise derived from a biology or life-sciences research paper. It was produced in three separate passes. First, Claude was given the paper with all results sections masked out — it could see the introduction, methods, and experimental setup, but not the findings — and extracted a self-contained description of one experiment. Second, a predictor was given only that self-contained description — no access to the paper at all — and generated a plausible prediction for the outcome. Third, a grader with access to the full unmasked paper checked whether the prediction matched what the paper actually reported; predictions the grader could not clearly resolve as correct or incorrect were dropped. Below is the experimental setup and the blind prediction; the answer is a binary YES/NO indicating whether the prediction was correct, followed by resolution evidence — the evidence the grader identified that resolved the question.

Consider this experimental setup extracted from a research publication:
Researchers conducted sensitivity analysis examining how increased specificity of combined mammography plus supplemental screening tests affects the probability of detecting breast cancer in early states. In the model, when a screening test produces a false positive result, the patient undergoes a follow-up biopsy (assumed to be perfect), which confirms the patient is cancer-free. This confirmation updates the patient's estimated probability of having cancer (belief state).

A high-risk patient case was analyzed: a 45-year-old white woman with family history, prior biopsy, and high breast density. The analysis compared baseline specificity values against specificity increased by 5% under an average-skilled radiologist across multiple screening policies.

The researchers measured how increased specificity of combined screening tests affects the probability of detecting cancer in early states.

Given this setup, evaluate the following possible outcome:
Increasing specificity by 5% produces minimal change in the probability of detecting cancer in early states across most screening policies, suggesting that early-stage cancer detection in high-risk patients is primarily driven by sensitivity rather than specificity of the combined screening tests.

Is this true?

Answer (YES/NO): YES